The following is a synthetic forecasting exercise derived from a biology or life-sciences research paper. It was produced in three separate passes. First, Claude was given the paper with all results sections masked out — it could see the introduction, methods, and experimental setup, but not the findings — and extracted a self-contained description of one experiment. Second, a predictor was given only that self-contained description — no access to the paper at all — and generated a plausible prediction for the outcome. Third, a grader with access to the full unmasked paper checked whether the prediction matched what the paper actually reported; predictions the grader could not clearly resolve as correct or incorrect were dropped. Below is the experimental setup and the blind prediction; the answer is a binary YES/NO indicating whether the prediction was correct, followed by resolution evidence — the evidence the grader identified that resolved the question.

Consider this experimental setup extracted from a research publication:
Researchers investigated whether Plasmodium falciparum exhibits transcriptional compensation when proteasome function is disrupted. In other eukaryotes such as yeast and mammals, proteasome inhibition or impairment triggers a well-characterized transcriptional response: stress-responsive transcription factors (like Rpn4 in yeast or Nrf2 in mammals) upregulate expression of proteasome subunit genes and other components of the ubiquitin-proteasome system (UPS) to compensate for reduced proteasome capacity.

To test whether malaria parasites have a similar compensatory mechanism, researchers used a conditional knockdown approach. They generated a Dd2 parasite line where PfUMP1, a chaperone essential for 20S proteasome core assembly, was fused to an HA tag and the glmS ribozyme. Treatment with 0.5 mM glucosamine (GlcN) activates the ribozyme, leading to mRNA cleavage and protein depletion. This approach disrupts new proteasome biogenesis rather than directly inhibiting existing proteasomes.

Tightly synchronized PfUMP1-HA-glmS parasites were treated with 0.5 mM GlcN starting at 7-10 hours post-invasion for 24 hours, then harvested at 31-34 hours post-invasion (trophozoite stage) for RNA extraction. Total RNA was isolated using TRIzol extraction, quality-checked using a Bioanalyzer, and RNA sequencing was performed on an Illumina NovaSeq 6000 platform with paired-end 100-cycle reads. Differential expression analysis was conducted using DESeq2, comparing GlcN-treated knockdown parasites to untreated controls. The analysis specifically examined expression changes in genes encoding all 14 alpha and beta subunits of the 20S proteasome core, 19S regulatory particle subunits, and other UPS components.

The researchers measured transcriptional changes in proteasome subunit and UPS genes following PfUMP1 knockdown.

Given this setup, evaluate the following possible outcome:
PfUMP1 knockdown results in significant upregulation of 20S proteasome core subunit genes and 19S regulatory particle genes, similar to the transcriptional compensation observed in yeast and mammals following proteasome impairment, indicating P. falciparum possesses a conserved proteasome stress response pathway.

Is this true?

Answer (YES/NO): NO